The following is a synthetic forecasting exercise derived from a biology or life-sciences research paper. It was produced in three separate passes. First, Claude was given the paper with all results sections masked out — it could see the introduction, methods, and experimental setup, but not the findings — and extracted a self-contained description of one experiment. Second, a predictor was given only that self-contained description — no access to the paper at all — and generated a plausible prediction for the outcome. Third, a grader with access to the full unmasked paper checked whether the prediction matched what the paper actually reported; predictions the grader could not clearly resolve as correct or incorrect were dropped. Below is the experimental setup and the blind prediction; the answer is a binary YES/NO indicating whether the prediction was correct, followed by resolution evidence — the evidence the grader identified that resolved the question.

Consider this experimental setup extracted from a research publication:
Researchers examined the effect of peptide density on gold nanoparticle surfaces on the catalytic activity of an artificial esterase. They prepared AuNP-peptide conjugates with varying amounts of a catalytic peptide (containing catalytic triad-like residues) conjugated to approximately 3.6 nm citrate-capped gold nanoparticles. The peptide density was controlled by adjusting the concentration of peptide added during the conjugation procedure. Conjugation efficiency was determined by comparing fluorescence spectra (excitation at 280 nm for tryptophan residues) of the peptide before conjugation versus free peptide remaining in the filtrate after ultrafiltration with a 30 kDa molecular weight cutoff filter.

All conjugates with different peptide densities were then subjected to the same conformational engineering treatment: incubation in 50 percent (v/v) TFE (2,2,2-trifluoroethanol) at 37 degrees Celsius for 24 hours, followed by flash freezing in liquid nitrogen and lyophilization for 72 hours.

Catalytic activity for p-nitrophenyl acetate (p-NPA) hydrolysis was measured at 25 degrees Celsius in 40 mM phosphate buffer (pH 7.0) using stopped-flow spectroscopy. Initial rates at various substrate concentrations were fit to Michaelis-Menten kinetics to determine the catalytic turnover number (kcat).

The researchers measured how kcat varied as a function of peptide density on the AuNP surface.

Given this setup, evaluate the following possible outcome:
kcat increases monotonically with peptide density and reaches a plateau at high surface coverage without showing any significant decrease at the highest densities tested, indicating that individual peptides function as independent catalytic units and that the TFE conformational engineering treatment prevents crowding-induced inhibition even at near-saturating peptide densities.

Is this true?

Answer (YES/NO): NO